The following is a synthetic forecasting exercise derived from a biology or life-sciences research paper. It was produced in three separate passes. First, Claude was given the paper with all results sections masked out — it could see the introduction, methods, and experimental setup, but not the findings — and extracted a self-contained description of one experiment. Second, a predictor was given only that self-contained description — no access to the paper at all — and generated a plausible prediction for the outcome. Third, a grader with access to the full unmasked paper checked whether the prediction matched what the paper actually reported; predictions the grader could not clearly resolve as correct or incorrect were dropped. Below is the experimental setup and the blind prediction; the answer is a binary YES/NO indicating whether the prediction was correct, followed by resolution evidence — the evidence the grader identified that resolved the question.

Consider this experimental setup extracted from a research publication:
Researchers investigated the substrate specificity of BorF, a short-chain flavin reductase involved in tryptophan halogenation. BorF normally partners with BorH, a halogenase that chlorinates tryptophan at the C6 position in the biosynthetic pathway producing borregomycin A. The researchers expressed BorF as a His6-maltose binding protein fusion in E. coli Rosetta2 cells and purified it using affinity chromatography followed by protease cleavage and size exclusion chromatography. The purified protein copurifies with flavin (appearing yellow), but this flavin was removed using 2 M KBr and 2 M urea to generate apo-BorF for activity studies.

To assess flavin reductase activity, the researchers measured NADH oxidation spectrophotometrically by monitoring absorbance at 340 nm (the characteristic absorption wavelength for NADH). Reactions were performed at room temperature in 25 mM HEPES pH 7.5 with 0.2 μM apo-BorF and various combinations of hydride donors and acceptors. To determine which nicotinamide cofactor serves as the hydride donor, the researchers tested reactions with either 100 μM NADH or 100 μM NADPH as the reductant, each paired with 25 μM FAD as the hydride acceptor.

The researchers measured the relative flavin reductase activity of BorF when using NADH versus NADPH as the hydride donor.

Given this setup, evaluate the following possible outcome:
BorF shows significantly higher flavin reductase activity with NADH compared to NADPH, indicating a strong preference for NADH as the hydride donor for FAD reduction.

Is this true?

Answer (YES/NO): YES